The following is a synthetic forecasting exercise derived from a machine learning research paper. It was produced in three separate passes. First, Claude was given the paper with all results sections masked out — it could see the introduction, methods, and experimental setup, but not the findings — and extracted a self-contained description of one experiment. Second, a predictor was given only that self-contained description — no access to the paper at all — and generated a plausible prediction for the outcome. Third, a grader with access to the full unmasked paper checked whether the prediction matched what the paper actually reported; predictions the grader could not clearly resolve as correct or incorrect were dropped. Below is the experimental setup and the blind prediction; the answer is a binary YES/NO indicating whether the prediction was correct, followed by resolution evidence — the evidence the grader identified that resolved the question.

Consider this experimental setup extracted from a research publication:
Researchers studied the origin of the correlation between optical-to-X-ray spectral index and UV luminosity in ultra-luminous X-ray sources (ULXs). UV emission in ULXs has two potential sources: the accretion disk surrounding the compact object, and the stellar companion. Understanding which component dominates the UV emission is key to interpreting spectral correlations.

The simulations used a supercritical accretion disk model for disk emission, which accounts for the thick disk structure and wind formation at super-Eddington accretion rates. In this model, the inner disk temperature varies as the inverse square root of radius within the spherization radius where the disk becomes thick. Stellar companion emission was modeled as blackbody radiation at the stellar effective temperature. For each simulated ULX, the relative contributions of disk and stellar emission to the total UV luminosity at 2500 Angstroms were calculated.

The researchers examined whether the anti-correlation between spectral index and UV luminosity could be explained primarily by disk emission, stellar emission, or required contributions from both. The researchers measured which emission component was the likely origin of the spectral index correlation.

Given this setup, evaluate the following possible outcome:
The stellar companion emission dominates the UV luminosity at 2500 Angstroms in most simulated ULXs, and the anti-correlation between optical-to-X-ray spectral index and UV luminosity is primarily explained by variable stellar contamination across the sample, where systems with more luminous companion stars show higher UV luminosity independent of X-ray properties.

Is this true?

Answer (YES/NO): NO